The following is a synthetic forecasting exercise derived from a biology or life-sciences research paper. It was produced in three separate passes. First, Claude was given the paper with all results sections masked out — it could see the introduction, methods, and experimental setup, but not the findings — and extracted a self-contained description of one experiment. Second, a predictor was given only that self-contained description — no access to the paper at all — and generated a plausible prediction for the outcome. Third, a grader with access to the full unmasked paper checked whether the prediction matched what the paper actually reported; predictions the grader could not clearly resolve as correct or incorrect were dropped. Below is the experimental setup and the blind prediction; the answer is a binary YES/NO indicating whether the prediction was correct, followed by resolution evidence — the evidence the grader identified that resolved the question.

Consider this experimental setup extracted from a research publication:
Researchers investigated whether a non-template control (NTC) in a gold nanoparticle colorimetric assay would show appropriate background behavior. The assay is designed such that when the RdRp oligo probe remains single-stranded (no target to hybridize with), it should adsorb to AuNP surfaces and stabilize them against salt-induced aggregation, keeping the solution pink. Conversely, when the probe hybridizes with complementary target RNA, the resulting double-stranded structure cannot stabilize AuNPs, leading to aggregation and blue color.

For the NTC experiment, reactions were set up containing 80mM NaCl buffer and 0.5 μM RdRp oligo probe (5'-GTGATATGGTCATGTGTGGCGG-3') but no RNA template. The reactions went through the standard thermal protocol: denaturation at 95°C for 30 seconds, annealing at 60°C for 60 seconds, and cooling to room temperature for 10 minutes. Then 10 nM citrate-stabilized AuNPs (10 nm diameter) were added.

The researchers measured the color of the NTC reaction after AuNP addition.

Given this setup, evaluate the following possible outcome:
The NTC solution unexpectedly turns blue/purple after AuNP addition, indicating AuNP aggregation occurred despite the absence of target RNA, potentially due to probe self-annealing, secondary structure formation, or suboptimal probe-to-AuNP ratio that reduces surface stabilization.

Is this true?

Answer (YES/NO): NO